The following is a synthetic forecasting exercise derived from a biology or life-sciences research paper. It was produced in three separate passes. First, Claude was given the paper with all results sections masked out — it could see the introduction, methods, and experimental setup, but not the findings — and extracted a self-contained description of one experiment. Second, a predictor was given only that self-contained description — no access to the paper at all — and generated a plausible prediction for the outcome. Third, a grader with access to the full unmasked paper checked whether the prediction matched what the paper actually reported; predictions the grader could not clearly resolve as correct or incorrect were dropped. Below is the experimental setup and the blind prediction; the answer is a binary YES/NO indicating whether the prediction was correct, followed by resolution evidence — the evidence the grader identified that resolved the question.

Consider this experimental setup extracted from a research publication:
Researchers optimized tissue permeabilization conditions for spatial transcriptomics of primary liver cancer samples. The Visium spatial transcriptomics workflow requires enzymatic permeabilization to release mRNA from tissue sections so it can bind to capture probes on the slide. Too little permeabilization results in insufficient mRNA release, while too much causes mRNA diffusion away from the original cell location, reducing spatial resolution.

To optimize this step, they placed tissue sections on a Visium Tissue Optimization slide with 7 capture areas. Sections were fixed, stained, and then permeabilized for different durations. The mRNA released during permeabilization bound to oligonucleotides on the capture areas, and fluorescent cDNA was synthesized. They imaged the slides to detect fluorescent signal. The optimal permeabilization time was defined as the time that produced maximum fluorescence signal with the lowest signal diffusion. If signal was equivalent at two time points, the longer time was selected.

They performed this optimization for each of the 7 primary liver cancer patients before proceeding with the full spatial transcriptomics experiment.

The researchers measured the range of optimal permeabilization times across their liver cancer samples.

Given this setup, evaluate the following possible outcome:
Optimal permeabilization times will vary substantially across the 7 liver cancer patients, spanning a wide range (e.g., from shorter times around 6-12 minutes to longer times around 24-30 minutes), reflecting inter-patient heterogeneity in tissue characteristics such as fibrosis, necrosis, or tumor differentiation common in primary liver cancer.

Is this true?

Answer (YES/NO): YES